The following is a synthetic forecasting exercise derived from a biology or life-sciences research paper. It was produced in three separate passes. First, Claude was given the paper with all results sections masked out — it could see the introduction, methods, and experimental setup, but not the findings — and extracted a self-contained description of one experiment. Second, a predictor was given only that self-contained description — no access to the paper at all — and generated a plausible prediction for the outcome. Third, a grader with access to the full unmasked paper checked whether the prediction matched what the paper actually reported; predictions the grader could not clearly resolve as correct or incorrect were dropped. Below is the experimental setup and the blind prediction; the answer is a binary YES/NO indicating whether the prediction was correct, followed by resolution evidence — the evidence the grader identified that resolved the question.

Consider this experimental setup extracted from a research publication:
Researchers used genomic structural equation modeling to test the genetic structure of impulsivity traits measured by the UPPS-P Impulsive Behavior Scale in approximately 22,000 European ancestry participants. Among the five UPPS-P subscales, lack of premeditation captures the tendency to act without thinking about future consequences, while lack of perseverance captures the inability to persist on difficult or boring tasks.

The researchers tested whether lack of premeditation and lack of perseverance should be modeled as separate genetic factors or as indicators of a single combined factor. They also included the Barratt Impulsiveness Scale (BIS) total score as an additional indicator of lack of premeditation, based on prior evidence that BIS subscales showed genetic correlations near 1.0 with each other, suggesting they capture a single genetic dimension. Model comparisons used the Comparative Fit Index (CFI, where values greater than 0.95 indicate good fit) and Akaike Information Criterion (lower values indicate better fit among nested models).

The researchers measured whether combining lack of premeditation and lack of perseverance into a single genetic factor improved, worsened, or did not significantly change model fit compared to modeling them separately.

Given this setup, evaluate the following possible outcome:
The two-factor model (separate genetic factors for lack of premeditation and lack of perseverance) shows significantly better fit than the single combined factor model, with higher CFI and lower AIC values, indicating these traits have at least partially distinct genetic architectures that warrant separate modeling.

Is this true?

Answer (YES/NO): NO